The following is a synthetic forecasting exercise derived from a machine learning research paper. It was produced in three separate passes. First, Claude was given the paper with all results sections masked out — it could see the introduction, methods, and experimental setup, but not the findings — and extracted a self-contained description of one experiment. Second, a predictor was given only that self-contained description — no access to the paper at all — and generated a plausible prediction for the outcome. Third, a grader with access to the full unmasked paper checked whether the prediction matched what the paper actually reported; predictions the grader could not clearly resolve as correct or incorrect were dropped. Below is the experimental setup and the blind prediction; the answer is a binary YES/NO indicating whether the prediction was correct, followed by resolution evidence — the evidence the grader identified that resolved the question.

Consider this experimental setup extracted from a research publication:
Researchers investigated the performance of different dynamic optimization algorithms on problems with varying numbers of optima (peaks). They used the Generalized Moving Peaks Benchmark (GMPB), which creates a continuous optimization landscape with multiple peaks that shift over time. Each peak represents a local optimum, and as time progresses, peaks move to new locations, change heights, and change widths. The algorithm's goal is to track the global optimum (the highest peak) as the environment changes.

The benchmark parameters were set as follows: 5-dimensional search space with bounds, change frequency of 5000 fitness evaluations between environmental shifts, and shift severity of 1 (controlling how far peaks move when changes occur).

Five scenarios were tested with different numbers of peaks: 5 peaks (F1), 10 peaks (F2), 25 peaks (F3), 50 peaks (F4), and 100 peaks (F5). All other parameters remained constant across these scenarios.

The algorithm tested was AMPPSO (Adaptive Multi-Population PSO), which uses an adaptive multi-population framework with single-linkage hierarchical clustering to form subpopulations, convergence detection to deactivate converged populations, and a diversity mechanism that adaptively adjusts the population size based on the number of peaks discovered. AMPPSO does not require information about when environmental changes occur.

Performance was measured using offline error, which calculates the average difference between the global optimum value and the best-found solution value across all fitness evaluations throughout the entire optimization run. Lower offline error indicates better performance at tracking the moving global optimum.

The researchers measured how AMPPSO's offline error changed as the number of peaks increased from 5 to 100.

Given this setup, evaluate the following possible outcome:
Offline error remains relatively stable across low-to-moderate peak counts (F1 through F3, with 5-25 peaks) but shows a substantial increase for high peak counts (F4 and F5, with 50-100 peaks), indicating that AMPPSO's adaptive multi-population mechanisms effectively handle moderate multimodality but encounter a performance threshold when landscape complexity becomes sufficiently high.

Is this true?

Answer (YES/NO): NO